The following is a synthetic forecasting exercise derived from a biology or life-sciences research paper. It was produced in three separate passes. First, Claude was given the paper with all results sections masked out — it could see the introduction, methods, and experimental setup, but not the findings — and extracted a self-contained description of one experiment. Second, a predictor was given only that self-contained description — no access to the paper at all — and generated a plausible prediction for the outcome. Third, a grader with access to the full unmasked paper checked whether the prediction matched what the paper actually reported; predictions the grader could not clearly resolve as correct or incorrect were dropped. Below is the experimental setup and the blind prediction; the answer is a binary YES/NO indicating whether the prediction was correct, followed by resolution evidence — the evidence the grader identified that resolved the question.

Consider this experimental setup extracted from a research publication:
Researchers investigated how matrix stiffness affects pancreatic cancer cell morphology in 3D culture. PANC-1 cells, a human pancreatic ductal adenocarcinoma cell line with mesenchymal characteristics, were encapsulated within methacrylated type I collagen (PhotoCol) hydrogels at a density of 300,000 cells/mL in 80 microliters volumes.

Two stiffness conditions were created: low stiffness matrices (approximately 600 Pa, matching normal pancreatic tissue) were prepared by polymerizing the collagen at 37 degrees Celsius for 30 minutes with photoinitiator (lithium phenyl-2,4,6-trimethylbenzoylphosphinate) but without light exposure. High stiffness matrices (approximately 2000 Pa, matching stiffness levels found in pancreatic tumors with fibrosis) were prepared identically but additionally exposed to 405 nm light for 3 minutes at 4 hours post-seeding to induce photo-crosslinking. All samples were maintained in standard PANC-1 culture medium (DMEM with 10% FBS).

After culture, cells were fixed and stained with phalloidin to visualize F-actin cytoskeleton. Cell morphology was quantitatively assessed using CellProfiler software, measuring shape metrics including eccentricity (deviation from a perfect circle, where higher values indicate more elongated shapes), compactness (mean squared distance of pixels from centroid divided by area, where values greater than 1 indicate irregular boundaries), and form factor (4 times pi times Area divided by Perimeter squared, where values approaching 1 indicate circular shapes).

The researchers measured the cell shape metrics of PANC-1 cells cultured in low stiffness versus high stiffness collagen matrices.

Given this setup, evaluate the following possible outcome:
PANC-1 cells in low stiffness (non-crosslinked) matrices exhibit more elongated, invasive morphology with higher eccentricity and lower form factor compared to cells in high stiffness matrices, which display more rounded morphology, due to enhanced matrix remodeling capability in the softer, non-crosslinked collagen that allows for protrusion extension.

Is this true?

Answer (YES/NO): YES